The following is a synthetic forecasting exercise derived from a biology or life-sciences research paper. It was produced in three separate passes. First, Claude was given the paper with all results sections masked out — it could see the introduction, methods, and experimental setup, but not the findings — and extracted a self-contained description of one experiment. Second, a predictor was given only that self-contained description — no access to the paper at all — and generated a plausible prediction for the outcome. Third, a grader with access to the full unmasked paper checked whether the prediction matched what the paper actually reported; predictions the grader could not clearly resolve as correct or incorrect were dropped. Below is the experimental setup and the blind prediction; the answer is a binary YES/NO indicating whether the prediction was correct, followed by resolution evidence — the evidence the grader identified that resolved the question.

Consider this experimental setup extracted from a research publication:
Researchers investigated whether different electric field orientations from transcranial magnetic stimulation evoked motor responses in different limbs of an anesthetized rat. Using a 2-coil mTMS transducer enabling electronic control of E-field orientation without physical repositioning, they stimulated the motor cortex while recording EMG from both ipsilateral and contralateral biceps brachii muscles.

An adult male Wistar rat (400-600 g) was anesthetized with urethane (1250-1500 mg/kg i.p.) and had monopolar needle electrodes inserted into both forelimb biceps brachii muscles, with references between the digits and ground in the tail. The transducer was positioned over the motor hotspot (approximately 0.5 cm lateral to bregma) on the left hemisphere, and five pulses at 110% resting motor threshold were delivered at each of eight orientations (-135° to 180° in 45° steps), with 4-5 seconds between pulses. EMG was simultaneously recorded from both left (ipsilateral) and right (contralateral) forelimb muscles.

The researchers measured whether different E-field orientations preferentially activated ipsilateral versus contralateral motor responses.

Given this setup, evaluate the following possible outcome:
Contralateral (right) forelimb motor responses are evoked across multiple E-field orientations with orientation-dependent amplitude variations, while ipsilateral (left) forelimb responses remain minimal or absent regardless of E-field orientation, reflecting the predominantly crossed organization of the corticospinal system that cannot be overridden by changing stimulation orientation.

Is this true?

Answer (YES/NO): NO